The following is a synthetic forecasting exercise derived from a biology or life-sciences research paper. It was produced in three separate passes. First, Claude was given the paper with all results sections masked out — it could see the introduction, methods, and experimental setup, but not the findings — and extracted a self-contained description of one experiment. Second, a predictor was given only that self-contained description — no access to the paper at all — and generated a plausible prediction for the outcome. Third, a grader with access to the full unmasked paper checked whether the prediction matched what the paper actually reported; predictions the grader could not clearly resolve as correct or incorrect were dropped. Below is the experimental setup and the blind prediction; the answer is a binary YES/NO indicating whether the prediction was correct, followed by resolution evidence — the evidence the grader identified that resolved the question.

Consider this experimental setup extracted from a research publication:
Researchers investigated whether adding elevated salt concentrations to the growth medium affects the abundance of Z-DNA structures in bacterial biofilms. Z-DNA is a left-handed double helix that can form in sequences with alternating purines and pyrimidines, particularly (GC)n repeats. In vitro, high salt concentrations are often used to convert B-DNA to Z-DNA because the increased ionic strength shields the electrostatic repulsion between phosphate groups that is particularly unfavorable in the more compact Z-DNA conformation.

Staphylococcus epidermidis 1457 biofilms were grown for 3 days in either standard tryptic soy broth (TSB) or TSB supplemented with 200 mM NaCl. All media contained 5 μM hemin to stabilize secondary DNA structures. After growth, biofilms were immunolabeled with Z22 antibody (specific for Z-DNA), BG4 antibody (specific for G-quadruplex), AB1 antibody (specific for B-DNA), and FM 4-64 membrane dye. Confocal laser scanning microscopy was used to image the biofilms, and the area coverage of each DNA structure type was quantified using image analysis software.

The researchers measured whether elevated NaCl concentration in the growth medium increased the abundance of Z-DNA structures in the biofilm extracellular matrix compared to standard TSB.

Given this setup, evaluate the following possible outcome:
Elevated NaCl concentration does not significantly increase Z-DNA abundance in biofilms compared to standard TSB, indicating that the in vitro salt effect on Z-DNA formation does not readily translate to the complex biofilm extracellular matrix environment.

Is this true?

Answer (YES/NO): NO